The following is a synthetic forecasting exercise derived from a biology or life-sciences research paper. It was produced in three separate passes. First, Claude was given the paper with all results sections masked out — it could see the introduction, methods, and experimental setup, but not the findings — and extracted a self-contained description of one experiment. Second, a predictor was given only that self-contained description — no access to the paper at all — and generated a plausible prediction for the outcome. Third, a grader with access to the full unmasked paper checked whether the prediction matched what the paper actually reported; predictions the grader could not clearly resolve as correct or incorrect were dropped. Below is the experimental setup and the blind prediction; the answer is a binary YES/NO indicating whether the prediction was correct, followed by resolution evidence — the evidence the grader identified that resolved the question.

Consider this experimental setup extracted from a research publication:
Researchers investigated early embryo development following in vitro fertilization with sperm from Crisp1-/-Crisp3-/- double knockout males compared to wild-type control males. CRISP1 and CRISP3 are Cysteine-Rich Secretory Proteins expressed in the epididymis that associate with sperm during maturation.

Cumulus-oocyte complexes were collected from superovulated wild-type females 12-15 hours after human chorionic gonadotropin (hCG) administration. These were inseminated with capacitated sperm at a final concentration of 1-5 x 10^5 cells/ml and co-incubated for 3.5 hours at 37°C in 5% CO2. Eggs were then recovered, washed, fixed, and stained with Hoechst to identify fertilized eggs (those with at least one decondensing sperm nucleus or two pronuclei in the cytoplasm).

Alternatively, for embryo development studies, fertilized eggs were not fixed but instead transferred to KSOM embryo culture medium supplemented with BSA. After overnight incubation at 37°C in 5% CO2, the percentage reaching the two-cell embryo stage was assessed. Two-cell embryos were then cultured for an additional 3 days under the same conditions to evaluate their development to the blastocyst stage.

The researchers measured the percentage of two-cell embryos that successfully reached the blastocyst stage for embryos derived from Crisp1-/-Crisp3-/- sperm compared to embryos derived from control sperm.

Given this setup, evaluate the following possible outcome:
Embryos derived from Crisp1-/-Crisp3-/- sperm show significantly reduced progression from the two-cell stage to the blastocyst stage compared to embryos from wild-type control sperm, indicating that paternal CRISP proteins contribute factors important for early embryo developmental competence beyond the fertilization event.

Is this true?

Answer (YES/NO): YES